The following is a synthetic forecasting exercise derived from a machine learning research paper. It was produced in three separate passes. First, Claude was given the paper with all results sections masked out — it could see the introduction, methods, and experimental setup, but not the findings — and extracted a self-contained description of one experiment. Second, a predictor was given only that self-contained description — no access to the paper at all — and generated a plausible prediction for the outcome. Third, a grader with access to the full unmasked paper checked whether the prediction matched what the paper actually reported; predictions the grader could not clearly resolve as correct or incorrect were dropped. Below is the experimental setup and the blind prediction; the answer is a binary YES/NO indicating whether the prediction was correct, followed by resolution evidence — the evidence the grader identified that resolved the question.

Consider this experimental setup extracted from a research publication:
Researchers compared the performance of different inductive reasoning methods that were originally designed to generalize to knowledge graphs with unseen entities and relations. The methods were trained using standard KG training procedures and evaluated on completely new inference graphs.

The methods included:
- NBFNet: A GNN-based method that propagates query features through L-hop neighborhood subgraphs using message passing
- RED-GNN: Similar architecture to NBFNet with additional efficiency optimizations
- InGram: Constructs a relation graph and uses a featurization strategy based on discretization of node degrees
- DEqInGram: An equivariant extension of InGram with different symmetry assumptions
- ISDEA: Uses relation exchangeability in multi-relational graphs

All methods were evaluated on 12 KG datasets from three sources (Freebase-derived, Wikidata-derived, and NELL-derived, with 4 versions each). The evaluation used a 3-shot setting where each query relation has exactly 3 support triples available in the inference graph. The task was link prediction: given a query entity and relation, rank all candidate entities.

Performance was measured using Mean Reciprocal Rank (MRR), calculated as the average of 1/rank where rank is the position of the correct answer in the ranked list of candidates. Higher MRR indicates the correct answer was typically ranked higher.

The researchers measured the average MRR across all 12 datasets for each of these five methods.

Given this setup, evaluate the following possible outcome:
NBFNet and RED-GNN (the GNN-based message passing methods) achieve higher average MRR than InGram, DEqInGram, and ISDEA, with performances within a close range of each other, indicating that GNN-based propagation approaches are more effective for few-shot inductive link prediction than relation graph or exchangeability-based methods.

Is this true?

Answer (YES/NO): NO